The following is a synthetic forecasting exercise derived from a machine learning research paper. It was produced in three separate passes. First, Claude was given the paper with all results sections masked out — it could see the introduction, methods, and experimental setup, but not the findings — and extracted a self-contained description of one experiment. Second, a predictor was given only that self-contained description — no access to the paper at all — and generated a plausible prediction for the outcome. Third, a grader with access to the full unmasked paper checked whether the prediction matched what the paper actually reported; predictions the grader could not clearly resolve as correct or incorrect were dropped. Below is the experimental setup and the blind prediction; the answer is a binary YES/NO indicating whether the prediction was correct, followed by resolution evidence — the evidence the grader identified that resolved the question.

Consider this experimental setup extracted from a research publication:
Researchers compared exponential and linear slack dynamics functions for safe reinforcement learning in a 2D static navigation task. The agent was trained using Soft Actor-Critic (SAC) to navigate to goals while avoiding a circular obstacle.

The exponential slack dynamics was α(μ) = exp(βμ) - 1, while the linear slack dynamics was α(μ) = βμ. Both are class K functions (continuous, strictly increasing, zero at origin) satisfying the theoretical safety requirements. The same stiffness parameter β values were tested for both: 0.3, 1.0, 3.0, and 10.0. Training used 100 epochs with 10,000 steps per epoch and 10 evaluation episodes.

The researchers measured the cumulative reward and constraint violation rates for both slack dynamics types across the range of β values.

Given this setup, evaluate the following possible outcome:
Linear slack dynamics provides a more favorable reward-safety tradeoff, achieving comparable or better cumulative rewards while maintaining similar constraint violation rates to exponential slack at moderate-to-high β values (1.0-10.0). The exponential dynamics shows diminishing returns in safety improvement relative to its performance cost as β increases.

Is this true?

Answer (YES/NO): NO